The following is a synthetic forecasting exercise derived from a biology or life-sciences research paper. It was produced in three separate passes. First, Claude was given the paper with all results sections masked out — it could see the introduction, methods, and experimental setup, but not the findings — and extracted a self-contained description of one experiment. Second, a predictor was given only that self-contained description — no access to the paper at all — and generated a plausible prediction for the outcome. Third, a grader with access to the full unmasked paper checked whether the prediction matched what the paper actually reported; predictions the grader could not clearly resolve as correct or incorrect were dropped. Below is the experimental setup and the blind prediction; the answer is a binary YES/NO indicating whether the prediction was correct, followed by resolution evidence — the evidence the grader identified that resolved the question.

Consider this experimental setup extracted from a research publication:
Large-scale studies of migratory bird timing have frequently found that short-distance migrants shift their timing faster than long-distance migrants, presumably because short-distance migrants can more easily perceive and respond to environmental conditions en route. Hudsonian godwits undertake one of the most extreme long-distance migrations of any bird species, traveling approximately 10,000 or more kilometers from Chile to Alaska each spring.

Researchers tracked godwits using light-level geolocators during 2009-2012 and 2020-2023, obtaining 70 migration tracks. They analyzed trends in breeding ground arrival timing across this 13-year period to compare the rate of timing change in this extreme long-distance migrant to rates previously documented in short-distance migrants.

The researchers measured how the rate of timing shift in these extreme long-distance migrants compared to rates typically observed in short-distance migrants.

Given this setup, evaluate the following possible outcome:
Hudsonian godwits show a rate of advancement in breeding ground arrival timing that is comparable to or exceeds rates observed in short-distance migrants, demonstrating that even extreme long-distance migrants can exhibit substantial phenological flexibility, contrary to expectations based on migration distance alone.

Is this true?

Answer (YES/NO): NO